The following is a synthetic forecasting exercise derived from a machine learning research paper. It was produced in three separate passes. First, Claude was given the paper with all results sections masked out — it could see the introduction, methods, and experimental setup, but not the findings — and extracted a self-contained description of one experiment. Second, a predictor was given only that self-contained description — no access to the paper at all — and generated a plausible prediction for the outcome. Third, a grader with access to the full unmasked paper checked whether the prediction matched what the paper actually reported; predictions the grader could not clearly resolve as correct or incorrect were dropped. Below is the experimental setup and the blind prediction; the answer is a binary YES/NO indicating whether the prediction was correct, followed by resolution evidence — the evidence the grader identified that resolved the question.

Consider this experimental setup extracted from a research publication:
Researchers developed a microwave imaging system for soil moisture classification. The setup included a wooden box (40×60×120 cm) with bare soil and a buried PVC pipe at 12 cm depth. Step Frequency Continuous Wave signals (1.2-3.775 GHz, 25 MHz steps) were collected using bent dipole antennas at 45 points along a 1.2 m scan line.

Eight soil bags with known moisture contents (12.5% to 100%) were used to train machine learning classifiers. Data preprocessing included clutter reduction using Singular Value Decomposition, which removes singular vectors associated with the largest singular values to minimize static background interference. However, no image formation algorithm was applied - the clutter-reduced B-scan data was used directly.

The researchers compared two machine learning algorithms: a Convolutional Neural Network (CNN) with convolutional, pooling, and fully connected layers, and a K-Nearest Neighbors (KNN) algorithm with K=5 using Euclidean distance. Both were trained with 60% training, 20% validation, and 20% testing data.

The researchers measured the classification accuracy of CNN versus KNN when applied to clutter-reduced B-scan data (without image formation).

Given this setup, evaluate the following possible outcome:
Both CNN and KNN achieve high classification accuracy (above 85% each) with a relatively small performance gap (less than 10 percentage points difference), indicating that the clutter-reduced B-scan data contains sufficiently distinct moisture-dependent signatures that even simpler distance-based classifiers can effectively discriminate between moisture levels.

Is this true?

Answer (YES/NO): NO